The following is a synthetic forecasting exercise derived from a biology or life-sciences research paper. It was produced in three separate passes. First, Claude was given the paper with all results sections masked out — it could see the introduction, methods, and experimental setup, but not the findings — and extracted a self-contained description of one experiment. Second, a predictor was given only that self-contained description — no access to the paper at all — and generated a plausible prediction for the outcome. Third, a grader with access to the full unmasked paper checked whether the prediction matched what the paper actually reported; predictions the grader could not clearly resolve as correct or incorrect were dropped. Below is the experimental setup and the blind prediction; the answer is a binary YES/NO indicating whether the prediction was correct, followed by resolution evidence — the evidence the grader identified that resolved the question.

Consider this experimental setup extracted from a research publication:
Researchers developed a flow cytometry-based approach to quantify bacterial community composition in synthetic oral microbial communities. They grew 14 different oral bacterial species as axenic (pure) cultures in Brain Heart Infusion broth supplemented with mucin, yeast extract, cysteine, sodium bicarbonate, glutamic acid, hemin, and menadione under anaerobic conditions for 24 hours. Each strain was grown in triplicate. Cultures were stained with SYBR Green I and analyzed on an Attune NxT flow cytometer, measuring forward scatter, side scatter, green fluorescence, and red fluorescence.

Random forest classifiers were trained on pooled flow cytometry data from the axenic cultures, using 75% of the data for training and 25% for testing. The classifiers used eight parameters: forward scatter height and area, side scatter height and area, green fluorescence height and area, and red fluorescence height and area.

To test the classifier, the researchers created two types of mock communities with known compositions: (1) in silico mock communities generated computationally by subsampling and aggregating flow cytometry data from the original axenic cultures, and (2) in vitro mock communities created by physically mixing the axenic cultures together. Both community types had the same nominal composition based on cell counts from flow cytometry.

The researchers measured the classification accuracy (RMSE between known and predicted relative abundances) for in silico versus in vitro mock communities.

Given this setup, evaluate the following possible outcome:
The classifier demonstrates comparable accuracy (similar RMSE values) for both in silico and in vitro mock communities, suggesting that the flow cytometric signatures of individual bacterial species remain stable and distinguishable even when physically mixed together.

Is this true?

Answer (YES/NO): NO